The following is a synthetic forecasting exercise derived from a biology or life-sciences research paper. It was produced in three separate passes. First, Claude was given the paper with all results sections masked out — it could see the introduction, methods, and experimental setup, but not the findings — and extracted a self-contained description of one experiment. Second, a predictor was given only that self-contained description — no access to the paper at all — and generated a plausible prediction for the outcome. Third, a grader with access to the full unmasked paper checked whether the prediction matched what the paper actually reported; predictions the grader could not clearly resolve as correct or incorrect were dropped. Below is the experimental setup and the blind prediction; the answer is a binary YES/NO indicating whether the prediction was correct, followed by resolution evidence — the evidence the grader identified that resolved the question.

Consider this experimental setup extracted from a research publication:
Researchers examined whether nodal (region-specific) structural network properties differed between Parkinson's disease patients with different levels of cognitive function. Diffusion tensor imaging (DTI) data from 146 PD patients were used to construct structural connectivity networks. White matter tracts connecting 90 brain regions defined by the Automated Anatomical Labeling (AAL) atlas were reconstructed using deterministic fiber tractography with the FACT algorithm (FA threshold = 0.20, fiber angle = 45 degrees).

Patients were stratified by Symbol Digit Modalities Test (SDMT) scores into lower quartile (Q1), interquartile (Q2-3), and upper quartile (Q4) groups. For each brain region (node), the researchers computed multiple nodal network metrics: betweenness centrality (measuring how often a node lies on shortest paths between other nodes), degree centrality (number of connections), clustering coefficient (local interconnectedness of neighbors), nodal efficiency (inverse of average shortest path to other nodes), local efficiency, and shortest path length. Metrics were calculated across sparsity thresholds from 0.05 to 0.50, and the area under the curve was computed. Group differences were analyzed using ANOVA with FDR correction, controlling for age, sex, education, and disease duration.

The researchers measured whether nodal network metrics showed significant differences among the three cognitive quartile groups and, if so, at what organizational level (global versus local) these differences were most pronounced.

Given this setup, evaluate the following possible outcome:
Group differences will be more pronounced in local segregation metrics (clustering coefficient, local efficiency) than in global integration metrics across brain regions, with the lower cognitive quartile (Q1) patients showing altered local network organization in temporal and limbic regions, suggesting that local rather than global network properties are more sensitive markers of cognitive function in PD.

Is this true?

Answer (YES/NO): NO